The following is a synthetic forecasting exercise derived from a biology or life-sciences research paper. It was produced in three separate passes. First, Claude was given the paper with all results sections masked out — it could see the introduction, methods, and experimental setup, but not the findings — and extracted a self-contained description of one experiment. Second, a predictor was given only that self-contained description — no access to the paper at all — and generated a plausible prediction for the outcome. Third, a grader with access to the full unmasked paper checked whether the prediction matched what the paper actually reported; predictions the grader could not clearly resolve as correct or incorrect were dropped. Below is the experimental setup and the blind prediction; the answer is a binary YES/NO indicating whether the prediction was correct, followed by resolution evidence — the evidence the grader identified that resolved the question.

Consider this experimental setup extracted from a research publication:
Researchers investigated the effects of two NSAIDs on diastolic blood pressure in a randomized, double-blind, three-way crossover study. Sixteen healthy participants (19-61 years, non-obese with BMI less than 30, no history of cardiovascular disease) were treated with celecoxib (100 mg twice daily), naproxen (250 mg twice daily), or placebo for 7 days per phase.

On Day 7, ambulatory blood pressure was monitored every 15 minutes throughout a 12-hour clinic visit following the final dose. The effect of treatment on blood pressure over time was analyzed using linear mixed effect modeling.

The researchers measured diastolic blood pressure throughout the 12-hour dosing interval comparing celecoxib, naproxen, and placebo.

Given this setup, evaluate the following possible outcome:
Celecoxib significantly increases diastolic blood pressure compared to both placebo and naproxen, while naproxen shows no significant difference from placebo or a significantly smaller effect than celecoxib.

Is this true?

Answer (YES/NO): NO